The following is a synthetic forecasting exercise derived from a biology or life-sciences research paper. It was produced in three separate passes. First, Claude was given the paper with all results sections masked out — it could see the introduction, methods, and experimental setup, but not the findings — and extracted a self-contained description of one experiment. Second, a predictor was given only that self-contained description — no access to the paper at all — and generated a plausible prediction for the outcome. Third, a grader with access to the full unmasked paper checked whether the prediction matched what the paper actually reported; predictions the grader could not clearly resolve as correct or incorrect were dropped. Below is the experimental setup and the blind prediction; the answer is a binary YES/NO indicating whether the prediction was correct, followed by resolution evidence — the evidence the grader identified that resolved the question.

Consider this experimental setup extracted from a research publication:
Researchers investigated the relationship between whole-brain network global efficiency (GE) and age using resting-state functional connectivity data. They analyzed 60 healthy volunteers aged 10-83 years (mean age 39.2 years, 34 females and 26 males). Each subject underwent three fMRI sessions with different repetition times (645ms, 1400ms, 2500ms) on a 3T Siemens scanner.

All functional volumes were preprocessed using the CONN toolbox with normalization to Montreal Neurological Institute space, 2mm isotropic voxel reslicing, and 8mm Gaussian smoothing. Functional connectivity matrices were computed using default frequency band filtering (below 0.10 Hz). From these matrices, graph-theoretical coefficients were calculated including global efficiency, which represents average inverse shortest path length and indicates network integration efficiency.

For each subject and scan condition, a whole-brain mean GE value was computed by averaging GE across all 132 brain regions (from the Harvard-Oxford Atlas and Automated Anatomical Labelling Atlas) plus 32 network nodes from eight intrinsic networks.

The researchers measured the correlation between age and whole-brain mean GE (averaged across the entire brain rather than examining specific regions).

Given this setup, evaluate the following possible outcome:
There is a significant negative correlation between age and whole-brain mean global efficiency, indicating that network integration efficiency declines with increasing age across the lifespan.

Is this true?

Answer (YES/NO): NO